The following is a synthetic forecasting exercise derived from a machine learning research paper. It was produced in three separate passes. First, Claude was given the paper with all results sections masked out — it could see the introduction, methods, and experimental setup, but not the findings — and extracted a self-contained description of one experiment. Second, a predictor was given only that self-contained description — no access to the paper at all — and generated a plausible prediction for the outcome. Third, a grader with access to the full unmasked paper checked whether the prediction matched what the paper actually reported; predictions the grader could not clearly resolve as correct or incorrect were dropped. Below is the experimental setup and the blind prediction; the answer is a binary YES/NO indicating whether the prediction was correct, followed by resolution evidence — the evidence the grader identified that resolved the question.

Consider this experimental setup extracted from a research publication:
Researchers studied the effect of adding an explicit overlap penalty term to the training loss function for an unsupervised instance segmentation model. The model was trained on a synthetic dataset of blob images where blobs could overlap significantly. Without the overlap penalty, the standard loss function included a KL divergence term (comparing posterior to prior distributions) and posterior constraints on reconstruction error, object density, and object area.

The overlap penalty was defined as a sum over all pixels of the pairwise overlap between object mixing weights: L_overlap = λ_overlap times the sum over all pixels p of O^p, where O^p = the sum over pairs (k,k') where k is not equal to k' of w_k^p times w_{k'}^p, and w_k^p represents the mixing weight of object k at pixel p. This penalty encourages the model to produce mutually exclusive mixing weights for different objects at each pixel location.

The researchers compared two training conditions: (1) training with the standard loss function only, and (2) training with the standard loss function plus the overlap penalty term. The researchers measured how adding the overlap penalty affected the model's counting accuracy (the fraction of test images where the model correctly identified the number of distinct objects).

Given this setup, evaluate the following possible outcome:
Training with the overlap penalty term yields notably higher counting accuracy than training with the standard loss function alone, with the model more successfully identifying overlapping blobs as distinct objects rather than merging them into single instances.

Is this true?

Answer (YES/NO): YES